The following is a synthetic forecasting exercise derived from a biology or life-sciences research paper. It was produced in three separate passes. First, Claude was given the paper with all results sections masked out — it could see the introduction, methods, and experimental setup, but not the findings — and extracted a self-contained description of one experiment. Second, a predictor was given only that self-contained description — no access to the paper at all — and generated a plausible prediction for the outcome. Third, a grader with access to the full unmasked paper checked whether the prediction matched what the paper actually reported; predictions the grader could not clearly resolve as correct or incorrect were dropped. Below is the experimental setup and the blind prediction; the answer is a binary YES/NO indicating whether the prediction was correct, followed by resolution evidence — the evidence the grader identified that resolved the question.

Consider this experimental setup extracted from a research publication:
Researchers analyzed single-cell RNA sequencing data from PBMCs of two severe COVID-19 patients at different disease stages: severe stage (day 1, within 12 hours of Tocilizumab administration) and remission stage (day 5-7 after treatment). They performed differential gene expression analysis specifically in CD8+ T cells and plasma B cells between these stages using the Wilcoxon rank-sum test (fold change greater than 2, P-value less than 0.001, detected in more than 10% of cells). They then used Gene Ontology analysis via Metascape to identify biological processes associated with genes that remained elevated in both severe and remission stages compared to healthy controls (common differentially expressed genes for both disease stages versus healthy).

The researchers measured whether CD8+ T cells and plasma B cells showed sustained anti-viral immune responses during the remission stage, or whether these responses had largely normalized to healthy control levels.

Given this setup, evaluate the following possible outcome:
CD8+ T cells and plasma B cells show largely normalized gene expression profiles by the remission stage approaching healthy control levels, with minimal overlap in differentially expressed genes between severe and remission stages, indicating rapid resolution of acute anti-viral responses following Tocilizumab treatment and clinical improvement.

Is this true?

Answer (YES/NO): NO